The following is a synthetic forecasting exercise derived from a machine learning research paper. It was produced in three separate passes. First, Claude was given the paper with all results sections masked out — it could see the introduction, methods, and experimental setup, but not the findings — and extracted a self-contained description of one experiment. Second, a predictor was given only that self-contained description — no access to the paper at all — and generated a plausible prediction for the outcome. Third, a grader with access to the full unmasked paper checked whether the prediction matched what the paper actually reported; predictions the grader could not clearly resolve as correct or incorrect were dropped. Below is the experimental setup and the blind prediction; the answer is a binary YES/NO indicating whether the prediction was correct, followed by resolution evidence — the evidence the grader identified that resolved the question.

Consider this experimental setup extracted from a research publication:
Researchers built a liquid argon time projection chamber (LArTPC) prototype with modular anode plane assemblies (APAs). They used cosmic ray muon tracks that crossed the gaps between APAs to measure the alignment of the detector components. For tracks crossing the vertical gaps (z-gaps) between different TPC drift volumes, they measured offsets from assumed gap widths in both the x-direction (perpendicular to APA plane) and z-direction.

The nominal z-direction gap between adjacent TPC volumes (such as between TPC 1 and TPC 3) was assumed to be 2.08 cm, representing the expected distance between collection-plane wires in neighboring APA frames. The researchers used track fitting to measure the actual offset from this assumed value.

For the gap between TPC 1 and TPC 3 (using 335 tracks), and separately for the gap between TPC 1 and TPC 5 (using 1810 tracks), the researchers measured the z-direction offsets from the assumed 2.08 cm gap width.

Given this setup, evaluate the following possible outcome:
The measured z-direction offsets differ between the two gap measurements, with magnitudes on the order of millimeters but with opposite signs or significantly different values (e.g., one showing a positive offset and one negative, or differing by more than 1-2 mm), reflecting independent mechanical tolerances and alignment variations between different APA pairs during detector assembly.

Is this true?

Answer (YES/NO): YES